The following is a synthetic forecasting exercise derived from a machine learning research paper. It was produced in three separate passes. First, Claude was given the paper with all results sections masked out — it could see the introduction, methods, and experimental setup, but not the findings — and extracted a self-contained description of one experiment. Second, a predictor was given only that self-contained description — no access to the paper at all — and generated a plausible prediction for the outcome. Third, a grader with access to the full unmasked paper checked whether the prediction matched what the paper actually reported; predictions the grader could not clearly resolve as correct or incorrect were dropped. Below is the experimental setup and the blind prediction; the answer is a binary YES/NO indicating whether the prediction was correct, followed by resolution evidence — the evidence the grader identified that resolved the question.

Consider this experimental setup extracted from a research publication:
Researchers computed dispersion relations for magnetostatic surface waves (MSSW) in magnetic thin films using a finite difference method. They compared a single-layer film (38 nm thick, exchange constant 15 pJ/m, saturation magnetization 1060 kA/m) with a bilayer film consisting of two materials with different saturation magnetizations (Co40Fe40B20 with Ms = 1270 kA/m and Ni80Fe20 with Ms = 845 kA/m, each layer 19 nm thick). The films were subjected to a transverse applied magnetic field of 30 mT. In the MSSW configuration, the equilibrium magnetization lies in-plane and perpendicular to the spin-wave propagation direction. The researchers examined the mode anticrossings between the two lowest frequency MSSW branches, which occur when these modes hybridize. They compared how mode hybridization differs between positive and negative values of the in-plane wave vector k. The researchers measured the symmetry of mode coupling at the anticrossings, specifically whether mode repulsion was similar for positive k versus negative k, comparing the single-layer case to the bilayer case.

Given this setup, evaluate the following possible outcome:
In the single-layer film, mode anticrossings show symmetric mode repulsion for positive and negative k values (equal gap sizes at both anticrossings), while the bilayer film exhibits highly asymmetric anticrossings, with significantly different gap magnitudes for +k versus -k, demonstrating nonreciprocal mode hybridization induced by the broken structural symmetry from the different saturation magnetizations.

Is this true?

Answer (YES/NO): YES